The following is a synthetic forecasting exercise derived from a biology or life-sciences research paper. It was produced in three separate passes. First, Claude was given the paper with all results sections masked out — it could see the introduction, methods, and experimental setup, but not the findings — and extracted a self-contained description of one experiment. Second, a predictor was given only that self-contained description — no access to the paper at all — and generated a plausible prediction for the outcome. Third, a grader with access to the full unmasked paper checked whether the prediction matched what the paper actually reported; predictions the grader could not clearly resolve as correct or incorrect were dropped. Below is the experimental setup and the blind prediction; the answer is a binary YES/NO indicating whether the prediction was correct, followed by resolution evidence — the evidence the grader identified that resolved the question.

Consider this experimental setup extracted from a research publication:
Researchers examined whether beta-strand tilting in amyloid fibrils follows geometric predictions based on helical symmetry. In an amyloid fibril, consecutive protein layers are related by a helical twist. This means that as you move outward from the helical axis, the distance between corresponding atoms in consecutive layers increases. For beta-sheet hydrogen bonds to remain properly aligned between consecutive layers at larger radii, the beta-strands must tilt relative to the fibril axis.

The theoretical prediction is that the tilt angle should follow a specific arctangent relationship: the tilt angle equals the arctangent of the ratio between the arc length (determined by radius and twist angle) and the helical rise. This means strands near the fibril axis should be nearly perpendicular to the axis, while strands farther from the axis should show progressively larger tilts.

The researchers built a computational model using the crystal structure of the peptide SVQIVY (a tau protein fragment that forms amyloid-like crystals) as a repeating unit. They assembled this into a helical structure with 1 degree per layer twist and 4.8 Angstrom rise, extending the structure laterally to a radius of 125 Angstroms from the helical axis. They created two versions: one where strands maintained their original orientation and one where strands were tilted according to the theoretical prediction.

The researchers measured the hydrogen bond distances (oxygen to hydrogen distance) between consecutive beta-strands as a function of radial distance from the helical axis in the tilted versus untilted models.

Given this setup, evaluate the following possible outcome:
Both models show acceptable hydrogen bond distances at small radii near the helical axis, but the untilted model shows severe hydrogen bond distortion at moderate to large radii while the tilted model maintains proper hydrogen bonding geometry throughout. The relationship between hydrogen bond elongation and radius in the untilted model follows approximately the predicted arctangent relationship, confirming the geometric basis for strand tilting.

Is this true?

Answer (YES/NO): NO